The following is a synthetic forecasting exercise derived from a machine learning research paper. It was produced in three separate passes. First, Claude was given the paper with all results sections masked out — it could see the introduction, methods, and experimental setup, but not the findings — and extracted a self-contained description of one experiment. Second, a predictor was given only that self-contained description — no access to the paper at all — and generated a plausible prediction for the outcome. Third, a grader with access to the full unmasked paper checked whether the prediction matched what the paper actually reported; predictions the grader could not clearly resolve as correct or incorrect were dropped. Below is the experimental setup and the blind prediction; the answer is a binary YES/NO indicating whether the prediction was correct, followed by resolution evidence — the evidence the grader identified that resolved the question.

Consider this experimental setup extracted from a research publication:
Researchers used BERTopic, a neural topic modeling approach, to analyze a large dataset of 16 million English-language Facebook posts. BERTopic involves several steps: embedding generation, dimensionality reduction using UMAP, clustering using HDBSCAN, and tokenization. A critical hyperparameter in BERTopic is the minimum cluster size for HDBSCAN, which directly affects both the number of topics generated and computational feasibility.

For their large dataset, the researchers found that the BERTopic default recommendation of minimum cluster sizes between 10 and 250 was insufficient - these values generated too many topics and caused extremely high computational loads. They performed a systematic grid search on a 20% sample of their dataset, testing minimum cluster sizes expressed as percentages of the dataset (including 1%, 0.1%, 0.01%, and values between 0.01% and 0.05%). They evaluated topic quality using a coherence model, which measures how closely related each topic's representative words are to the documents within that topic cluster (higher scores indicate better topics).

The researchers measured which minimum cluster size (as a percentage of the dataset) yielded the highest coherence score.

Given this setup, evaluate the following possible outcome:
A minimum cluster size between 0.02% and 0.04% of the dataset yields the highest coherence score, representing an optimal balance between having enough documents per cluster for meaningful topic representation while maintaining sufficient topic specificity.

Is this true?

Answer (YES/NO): YES